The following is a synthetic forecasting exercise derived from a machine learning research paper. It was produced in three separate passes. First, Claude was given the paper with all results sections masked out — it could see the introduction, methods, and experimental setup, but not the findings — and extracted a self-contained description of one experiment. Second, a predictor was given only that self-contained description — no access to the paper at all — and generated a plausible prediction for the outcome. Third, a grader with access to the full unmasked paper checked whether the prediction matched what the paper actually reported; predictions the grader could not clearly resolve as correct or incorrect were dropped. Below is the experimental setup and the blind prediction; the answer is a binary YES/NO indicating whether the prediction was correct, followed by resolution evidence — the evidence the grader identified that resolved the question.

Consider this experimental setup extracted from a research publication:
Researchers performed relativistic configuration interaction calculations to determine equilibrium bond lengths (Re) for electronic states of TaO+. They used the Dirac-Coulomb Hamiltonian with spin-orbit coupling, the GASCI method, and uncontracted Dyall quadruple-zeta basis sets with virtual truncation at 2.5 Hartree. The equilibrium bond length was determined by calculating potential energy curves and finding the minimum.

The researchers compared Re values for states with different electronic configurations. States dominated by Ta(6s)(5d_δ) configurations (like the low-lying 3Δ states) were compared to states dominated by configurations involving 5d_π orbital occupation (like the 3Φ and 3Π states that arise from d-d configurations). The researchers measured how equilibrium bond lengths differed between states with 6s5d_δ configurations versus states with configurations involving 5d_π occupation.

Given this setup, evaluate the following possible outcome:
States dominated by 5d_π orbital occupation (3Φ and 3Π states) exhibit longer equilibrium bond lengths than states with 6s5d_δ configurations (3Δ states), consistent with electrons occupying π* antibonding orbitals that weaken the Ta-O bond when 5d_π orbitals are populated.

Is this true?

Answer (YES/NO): YES